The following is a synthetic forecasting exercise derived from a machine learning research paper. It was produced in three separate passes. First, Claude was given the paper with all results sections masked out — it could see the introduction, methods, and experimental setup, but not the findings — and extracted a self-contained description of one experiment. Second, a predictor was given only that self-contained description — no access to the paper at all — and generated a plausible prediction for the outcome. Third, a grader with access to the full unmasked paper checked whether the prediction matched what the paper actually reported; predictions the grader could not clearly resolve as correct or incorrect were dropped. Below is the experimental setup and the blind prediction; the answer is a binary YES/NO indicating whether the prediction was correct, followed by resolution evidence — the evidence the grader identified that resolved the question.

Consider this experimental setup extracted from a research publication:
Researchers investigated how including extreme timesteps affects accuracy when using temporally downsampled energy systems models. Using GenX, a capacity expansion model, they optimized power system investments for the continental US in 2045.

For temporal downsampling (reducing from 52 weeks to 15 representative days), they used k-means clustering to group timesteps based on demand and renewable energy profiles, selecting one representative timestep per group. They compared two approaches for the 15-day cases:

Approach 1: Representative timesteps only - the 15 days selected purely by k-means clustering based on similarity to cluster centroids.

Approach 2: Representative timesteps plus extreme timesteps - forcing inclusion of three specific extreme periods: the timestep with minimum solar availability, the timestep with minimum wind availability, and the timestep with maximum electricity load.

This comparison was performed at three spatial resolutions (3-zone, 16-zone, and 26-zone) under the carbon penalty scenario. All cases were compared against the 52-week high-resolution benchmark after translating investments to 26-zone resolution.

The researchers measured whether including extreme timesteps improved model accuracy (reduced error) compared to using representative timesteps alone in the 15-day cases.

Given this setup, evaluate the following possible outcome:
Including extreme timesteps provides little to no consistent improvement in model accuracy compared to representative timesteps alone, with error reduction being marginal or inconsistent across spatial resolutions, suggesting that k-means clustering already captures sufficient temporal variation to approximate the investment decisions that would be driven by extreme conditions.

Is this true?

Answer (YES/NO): NO